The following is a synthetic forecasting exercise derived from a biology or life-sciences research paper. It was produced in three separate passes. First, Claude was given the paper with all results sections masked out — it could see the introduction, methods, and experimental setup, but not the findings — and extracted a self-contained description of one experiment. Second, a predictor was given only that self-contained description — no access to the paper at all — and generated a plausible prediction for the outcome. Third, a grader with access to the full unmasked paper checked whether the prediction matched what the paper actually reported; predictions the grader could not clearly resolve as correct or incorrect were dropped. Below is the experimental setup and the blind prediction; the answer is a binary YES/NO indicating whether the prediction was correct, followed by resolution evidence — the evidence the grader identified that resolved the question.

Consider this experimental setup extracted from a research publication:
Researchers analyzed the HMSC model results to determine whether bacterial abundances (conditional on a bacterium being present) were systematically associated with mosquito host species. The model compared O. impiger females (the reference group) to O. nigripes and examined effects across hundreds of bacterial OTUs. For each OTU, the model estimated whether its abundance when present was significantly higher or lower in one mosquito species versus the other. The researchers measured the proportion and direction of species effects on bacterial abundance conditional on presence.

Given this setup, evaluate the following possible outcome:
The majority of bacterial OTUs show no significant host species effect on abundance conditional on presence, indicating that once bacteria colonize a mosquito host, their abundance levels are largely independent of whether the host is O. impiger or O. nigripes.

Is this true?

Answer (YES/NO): NO